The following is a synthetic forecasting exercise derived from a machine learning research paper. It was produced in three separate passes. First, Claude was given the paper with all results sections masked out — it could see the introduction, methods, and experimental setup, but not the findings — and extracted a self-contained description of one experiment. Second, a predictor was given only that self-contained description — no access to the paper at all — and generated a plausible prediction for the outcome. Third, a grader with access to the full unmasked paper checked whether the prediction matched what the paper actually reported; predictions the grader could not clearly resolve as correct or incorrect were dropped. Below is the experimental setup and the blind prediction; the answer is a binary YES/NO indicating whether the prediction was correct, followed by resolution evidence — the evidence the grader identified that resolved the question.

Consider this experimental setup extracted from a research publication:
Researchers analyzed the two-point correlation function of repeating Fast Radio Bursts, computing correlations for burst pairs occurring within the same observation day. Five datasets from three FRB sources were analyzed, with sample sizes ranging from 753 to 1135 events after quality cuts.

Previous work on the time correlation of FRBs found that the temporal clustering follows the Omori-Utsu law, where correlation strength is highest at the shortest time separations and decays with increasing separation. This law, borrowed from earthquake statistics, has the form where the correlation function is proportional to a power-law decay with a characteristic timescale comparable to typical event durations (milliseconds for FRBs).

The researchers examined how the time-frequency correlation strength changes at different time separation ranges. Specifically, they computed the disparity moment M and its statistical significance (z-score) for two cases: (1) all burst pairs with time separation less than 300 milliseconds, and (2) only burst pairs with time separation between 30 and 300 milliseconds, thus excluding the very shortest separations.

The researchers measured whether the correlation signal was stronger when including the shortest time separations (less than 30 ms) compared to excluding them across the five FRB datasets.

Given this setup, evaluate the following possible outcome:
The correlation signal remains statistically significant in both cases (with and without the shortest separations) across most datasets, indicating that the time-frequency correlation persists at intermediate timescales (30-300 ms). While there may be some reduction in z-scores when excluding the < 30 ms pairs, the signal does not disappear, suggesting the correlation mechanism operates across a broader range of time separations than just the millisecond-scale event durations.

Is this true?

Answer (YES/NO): YES